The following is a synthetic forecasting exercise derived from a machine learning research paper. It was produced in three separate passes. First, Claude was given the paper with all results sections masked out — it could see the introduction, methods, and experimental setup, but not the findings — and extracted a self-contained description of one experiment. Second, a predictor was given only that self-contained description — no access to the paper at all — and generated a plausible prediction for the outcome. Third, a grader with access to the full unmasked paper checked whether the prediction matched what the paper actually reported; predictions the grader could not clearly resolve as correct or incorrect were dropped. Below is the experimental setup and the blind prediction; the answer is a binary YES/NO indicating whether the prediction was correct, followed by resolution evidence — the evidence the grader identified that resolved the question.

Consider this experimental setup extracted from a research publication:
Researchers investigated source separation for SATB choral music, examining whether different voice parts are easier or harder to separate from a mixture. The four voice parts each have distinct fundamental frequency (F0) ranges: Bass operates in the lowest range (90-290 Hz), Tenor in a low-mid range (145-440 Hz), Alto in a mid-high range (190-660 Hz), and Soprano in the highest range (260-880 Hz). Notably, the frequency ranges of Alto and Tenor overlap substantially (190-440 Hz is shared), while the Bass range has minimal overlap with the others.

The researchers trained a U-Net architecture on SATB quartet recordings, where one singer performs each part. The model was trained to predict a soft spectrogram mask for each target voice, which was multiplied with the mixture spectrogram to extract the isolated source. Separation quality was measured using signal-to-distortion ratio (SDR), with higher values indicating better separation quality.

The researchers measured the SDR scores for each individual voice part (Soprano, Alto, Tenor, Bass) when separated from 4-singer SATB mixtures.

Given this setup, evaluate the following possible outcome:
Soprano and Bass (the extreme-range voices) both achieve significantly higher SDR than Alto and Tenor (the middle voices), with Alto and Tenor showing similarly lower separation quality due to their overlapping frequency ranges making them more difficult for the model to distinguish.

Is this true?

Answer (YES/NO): NO